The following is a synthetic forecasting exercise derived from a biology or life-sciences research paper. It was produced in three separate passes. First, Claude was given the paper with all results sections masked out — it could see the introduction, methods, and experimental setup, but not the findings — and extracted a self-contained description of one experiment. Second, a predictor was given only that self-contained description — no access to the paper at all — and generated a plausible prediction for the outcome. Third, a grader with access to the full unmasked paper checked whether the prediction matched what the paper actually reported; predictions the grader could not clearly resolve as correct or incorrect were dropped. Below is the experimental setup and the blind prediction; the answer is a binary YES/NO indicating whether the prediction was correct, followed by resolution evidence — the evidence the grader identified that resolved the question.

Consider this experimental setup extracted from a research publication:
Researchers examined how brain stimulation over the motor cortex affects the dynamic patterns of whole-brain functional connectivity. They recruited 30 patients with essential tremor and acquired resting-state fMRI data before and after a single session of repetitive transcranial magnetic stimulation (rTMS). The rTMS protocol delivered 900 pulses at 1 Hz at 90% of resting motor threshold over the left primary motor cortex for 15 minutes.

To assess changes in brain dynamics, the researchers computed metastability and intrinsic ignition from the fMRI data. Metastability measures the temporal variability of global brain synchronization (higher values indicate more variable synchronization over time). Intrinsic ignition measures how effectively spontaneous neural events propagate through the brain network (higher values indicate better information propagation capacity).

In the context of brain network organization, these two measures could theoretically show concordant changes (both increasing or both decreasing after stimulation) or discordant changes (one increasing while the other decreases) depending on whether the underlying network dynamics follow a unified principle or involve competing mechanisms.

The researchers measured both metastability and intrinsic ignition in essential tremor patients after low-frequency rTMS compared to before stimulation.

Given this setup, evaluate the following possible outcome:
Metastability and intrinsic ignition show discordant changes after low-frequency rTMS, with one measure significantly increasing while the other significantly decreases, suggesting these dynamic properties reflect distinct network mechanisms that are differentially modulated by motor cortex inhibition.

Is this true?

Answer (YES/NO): NO